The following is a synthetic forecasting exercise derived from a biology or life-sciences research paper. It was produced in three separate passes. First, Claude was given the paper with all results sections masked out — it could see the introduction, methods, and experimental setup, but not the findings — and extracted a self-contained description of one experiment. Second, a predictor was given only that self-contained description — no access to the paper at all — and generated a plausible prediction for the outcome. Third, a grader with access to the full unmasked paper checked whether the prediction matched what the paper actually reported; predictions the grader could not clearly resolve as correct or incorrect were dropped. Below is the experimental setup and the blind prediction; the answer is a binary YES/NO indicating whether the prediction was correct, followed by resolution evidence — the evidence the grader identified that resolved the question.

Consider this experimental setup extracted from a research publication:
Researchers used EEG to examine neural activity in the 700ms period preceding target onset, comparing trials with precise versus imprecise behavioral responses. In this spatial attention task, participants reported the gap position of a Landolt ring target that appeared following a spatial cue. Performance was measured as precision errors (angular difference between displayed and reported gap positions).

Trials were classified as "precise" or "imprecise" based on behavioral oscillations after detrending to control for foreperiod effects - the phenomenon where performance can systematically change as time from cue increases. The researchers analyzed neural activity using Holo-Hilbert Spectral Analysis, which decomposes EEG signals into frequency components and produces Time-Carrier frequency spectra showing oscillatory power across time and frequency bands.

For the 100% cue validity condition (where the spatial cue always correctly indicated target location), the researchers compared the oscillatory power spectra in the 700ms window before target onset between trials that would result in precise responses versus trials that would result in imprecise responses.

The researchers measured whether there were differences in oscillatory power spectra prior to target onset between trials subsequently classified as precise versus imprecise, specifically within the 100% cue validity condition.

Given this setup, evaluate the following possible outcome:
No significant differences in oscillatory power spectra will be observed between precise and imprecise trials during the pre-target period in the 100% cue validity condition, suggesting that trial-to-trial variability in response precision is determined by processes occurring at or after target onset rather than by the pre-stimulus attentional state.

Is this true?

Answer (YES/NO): NO